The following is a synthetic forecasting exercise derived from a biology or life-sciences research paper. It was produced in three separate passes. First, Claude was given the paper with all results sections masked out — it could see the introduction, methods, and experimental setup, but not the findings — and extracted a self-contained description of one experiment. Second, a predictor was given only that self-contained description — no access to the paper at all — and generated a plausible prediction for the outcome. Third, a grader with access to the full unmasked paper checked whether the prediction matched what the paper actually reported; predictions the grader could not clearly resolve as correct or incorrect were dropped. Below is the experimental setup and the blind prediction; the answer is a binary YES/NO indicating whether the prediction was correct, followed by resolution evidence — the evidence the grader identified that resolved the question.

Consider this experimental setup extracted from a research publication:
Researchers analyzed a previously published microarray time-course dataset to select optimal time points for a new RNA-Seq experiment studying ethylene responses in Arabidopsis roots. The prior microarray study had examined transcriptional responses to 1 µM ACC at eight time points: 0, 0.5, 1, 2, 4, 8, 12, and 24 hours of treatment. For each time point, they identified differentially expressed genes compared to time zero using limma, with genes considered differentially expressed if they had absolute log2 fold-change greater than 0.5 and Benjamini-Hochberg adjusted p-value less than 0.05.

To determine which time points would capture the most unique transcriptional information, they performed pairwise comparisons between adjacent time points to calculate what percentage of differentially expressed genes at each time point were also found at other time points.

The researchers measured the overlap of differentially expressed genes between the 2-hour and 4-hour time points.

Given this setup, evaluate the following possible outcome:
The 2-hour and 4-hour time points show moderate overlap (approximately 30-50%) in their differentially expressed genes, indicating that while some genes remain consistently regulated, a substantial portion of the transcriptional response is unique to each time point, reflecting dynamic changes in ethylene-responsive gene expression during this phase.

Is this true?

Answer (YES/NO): NO